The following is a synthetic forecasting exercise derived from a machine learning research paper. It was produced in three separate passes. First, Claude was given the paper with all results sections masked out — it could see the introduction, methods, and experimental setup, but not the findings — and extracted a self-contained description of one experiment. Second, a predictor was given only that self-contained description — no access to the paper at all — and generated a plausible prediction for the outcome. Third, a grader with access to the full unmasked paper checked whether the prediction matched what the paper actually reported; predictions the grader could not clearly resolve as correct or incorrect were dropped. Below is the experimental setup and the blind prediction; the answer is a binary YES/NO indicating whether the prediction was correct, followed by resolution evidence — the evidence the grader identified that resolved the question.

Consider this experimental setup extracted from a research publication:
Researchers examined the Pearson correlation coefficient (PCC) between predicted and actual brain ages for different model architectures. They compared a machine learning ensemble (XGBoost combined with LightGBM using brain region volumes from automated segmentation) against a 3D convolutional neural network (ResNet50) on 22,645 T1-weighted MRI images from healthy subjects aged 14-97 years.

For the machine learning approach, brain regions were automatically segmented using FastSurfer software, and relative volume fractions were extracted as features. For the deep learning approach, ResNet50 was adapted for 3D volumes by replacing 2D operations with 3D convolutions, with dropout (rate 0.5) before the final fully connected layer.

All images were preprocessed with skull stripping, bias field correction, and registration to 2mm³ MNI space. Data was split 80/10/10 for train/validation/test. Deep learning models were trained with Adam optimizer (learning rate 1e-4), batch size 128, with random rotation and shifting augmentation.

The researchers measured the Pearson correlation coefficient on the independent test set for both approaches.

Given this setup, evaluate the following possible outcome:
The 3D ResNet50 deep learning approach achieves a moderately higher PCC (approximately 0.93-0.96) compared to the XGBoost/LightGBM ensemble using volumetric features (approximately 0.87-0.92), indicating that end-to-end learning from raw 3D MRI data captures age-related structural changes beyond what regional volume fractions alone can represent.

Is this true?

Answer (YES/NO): NO